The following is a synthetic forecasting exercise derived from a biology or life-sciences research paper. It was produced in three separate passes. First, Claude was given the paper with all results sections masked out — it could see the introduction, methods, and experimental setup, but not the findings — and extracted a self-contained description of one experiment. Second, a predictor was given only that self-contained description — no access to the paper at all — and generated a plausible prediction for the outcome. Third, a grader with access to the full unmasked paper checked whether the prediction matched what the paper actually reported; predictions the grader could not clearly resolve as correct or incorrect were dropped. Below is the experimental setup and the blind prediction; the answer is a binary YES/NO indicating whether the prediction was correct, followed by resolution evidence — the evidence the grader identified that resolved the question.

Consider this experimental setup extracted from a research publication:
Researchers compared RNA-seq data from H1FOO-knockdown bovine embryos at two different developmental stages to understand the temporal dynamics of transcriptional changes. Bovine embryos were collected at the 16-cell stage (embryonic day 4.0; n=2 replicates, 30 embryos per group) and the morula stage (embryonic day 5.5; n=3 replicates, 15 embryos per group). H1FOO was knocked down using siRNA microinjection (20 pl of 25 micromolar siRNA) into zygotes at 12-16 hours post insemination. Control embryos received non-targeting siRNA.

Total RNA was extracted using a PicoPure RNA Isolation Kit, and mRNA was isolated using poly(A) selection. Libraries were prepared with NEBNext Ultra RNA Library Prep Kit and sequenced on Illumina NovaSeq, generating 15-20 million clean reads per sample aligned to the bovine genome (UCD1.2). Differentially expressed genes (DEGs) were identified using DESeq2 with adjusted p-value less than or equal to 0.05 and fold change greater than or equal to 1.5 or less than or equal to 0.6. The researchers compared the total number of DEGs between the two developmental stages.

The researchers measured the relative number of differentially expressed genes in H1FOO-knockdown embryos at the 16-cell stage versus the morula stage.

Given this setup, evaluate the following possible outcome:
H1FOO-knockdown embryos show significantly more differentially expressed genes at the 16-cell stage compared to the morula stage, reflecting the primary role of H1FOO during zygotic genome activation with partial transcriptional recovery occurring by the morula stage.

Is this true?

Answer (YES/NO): NO